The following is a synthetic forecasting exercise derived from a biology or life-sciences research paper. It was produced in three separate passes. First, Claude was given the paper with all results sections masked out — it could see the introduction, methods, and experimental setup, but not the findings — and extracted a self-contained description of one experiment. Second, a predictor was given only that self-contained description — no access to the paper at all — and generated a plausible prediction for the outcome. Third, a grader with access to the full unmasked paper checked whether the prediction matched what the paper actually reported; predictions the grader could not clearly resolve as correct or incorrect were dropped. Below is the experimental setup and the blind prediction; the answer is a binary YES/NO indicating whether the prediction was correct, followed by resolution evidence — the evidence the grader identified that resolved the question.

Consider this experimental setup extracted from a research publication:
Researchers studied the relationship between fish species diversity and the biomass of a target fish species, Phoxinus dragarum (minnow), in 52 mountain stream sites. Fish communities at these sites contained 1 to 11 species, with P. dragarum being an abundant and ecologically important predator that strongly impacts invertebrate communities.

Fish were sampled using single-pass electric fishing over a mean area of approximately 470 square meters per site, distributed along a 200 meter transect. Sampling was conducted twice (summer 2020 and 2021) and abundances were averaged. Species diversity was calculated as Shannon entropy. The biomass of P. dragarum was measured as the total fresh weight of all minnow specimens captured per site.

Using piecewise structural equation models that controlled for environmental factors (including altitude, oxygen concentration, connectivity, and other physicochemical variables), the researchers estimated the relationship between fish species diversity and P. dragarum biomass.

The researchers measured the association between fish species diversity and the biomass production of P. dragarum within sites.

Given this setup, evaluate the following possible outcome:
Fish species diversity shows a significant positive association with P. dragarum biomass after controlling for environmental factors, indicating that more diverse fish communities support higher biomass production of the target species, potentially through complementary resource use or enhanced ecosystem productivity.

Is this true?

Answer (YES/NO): NO